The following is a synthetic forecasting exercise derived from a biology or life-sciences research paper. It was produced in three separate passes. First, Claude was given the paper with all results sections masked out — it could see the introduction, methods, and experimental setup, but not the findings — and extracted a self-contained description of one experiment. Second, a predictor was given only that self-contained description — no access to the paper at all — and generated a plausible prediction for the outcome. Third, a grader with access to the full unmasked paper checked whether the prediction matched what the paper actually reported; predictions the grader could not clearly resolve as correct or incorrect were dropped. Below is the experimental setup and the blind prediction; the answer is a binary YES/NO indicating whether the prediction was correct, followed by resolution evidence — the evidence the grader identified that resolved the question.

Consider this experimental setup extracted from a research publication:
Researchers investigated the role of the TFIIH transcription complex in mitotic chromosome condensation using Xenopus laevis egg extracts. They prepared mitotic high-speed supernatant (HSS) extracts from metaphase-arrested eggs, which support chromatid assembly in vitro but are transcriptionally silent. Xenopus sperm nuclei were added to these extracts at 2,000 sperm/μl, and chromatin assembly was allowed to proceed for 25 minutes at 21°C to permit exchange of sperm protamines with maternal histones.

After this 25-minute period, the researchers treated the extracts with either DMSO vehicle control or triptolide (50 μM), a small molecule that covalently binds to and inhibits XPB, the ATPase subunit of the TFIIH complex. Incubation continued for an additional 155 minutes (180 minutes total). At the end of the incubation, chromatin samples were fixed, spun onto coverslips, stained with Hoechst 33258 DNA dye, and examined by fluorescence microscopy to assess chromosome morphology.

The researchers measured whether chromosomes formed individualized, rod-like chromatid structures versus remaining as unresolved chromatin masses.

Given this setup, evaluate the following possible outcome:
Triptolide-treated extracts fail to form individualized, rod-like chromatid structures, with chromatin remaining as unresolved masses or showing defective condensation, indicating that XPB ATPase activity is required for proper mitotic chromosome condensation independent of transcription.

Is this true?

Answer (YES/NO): YES